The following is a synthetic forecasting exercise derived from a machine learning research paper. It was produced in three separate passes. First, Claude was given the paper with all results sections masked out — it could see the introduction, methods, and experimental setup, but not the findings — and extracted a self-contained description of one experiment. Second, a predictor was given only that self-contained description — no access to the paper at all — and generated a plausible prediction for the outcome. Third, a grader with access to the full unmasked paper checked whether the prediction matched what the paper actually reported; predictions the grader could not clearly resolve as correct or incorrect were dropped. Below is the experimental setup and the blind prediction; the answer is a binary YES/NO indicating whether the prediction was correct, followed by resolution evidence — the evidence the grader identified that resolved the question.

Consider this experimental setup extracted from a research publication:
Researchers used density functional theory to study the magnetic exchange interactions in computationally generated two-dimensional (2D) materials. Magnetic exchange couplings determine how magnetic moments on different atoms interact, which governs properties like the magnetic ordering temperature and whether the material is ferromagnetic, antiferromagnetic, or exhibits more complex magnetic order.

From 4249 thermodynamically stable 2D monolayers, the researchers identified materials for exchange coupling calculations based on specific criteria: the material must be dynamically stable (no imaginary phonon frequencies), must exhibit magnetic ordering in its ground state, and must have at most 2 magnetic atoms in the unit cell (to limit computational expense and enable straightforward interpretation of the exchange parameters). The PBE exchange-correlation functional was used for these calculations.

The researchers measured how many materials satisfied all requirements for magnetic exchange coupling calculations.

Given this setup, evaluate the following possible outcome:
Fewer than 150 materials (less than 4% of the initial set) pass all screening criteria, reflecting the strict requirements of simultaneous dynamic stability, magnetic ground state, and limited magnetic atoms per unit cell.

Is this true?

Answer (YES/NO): NO